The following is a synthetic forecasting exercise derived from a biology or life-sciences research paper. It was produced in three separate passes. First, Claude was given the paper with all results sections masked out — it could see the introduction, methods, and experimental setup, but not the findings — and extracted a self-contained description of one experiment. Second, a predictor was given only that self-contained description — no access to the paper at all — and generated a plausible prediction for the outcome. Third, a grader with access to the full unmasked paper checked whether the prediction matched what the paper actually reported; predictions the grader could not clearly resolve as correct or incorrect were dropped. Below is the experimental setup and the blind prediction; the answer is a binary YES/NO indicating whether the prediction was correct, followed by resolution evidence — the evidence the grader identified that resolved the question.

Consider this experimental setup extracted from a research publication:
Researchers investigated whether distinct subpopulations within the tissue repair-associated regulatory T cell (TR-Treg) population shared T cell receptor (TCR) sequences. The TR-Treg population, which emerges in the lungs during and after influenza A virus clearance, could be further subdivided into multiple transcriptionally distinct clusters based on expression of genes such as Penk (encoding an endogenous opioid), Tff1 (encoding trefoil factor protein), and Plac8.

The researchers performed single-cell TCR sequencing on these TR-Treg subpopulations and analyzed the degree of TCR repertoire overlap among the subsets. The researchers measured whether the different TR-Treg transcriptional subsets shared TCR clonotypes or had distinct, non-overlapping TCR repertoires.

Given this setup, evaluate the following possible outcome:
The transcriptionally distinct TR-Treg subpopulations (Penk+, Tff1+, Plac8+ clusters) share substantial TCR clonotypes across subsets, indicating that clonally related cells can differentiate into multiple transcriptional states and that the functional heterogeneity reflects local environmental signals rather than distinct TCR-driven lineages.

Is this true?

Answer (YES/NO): YES